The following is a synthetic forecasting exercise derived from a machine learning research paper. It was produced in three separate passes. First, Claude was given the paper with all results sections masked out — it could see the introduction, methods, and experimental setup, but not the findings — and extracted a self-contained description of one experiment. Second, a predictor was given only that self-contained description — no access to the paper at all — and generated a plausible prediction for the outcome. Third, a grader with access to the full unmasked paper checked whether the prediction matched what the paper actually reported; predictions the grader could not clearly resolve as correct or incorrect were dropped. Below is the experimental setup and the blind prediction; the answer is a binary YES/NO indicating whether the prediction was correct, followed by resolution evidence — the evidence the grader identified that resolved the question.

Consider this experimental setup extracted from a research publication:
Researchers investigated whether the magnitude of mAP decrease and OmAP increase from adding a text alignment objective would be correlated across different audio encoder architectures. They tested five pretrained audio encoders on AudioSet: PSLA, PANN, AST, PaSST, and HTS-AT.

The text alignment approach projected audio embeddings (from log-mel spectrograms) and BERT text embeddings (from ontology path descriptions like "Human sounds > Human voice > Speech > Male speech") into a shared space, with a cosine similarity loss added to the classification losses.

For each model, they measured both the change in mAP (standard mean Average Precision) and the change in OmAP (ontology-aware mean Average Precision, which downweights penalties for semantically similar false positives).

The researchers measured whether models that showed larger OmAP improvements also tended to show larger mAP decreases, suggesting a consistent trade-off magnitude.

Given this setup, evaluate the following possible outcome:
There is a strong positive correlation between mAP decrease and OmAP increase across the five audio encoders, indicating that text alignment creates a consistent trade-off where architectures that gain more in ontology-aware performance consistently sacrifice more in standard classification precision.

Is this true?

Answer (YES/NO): NO